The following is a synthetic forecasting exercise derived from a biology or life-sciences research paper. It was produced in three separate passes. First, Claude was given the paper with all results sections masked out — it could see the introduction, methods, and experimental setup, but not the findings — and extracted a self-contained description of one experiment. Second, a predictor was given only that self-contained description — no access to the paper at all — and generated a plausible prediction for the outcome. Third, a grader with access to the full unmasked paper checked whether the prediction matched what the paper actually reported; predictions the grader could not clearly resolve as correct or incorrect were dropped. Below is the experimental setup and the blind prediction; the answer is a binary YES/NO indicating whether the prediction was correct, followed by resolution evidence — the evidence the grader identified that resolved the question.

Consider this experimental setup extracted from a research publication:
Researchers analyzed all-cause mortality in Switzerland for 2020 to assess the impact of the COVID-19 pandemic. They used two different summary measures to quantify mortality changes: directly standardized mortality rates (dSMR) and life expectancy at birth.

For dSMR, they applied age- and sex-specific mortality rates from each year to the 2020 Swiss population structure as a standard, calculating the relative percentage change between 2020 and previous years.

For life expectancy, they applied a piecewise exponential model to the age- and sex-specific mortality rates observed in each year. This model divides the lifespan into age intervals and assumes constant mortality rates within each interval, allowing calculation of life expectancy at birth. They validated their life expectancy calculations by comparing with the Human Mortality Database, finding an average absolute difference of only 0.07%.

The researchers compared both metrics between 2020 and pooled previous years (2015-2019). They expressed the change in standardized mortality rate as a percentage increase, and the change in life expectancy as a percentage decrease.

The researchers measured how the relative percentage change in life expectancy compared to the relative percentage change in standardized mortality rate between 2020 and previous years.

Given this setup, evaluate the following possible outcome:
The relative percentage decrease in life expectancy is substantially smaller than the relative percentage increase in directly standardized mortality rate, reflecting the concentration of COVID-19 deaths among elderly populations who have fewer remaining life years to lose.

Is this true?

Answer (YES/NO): YES